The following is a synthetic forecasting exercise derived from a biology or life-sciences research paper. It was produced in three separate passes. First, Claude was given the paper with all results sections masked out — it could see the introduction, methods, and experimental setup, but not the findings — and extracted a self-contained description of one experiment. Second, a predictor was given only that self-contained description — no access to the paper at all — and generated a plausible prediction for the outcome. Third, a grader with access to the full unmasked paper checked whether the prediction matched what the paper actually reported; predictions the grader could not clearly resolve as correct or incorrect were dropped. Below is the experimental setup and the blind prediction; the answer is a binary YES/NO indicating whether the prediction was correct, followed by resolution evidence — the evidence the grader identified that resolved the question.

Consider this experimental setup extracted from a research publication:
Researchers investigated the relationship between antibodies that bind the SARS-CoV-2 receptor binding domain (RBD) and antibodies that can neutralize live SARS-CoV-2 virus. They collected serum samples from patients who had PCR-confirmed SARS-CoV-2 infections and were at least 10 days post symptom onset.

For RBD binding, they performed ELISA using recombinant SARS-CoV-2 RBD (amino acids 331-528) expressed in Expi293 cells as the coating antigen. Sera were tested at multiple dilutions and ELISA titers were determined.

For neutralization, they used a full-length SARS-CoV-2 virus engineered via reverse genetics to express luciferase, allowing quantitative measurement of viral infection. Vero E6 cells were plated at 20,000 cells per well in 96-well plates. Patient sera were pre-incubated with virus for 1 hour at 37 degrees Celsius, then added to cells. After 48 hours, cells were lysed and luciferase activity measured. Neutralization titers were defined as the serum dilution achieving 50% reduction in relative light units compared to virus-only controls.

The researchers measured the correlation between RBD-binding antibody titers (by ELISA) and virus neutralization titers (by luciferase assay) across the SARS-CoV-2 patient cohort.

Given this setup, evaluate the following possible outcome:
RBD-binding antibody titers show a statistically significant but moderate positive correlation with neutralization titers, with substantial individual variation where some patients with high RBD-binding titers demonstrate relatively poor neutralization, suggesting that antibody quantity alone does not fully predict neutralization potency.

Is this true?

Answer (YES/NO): NO